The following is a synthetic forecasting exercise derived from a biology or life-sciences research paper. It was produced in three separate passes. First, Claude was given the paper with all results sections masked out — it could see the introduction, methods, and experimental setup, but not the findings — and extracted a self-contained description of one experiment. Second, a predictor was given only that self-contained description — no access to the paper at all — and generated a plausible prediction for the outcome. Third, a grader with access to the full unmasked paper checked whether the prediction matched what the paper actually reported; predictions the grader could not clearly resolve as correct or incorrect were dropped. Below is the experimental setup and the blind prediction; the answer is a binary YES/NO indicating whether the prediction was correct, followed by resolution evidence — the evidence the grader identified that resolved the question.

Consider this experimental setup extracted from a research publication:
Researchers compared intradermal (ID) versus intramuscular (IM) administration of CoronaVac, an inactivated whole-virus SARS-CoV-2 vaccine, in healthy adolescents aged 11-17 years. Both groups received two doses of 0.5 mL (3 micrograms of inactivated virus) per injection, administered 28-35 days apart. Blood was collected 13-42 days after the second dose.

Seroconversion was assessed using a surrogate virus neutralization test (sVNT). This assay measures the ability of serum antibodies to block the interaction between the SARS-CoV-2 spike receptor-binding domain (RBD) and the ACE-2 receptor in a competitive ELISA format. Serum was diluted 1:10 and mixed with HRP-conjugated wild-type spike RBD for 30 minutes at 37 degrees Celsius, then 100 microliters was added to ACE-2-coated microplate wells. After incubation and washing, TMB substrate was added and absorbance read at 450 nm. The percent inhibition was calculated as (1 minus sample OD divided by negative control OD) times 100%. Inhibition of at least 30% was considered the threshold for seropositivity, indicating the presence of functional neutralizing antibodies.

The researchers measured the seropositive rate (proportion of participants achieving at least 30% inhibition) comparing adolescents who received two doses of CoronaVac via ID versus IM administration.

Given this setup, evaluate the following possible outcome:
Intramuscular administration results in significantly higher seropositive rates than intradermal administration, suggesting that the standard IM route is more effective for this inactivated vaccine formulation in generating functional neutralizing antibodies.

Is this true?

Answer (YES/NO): NO